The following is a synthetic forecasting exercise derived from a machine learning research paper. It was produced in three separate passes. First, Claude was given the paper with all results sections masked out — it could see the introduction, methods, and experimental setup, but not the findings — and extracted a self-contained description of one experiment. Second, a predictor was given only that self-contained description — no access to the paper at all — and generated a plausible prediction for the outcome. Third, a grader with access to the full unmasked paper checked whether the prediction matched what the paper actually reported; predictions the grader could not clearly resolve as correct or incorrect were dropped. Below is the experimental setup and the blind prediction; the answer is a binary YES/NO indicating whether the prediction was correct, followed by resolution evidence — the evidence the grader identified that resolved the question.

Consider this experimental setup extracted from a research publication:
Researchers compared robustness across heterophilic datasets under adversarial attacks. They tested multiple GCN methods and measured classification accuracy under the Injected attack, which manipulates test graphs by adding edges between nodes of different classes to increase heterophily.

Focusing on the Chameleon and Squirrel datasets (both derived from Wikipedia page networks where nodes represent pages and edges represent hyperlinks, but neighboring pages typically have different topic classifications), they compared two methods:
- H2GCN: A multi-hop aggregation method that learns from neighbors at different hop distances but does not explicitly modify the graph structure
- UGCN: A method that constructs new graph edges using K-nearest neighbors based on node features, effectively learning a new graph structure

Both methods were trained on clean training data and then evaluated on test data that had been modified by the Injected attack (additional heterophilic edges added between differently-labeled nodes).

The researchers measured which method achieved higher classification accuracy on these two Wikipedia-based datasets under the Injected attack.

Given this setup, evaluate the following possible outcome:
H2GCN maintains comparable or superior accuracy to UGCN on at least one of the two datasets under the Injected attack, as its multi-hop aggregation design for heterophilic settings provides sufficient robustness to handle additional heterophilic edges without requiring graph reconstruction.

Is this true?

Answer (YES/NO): NO